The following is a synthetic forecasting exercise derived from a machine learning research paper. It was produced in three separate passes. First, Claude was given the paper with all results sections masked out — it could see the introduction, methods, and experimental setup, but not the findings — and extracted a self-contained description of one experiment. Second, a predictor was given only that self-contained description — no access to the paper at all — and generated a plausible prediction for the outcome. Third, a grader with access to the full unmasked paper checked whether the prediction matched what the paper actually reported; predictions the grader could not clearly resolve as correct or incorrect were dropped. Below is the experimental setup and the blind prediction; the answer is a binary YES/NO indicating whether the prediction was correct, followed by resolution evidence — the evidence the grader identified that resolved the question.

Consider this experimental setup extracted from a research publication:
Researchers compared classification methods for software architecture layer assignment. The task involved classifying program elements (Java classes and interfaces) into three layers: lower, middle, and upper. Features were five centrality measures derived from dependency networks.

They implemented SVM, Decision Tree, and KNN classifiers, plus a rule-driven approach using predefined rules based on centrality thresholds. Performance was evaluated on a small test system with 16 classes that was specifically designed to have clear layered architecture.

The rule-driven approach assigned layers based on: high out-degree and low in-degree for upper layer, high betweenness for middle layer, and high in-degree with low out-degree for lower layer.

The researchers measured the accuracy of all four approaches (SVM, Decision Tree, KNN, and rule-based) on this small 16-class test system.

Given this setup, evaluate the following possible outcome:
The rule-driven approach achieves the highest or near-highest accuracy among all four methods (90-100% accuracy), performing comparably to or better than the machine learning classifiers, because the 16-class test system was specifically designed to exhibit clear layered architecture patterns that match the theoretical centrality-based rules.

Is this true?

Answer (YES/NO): NO